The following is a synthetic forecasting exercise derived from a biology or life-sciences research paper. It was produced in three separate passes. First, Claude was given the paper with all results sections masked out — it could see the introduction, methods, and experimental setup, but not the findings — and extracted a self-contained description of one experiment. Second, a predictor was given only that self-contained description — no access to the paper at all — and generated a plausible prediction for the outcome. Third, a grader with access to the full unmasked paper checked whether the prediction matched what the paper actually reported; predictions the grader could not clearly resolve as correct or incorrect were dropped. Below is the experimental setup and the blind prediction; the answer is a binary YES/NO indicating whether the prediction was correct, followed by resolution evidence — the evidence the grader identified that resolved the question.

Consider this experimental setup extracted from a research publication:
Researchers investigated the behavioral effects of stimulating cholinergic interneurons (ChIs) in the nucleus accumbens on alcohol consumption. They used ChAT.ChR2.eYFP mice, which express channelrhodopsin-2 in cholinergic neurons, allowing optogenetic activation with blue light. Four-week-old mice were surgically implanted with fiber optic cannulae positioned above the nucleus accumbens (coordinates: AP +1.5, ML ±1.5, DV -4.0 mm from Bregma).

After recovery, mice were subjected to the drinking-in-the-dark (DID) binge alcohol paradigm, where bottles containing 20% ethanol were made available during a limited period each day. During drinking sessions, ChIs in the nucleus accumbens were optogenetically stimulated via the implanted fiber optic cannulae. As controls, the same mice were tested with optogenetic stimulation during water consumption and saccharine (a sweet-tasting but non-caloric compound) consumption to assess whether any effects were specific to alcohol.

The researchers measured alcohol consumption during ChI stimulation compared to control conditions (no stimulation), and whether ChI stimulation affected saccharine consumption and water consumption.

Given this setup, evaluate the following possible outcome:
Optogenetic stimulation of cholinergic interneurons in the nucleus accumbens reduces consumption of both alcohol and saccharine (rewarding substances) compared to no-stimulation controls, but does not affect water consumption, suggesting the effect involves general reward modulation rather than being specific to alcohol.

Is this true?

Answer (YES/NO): NO